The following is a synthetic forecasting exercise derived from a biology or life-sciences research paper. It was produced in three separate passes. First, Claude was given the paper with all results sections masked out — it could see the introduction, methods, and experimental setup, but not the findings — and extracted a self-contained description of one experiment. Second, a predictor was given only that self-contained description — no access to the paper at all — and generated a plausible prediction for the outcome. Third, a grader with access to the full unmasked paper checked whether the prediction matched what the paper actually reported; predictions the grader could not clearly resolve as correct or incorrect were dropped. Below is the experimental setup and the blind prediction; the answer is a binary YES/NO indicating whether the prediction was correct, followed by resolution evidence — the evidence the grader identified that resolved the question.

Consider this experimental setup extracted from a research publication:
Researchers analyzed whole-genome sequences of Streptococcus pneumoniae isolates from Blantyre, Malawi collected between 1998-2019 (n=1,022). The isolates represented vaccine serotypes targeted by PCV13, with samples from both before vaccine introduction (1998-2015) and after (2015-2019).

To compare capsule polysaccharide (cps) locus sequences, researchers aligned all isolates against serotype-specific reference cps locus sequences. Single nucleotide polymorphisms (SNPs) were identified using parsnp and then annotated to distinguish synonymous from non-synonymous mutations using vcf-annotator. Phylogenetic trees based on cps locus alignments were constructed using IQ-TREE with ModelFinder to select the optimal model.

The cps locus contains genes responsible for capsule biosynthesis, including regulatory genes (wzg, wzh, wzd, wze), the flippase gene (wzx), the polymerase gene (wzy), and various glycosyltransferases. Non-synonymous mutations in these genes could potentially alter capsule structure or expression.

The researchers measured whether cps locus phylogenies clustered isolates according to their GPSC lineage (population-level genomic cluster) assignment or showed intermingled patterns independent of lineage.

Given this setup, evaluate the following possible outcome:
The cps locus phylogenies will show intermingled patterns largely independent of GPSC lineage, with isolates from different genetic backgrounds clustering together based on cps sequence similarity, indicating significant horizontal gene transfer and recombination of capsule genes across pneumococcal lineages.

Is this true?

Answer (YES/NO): NO